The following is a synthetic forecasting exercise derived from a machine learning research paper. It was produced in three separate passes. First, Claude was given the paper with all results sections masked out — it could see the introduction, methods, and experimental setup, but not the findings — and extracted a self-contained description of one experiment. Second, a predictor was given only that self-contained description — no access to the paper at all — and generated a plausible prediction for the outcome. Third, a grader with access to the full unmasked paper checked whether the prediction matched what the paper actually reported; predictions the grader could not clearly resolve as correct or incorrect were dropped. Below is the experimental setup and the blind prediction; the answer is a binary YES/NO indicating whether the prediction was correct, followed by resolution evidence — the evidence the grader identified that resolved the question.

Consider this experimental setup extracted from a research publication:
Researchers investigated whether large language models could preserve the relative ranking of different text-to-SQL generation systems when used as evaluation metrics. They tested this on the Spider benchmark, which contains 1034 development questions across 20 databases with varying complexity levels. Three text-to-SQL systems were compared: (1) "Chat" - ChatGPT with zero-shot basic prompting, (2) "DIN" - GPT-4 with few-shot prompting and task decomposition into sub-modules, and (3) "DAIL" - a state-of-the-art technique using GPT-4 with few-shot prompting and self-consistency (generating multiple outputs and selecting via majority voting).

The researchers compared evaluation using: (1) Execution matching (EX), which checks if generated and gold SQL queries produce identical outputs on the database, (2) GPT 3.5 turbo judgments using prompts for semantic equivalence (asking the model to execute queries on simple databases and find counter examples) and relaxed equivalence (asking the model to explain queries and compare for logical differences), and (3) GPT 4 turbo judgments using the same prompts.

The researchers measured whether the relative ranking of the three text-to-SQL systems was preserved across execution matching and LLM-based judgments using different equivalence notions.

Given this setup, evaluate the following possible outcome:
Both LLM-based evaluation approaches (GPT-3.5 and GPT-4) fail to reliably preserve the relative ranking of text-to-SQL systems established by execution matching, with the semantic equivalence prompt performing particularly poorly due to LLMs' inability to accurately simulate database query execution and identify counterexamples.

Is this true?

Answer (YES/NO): NO